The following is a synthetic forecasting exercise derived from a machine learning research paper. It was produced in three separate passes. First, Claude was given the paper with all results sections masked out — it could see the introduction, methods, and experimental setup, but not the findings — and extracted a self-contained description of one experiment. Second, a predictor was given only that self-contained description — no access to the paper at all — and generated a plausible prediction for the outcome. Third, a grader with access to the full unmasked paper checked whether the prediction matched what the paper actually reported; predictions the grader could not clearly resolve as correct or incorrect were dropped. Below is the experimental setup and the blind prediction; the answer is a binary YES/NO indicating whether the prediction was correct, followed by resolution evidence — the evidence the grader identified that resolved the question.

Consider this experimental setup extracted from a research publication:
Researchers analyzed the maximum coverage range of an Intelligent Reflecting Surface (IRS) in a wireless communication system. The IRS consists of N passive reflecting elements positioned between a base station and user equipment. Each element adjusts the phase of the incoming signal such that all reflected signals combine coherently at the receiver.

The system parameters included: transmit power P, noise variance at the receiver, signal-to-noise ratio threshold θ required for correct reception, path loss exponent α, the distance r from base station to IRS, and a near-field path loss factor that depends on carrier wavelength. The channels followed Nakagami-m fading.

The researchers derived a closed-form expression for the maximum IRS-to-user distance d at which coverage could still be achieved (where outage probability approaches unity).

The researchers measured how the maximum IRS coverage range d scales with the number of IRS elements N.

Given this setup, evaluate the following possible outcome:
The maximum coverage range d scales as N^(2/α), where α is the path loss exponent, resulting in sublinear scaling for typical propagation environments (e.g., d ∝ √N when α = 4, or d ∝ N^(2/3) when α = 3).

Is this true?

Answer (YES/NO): YES